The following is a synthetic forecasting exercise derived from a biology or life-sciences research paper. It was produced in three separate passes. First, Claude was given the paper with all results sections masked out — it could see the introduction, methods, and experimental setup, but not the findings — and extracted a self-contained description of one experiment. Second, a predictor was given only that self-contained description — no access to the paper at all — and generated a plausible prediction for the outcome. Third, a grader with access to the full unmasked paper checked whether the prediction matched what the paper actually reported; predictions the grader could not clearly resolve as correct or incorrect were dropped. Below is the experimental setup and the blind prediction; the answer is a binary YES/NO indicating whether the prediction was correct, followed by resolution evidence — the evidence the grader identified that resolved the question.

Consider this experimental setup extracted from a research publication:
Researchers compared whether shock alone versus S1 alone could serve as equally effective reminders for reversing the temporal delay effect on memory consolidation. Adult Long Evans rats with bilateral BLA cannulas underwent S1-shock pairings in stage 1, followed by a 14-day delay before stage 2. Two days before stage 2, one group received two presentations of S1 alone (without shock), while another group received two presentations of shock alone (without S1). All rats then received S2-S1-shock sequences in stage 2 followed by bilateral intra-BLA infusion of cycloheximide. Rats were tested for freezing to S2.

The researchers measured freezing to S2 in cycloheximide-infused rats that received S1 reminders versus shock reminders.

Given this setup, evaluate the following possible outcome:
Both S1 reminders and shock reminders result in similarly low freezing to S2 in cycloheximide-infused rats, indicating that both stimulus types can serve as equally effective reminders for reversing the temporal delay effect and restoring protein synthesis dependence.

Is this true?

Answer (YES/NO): NO